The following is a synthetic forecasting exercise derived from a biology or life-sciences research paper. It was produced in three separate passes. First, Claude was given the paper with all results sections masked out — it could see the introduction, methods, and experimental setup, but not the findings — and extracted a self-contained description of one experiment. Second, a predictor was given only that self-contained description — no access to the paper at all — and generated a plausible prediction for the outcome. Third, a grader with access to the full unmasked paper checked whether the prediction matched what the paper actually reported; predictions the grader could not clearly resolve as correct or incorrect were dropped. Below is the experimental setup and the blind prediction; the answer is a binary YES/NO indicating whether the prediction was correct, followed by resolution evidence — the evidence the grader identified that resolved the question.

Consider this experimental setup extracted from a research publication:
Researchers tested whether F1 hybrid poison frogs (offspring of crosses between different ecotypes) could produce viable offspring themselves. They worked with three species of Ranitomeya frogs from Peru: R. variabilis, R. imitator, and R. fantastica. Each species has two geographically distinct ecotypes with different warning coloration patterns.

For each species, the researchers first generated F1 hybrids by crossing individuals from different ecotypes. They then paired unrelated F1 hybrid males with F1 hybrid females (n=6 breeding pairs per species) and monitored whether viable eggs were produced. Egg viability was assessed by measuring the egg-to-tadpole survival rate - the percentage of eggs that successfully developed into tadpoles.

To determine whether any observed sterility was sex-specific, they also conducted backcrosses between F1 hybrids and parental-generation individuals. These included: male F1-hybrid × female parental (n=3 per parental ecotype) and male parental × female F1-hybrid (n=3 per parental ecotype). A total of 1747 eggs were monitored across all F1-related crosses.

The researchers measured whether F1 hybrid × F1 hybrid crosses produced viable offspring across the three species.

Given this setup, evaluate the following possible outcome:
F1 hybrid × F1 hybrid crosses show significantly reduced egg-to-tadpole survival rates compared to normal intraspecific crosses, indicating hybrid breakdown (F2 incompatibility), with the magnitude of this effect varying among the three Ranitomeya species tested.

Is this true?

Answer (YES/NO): NO